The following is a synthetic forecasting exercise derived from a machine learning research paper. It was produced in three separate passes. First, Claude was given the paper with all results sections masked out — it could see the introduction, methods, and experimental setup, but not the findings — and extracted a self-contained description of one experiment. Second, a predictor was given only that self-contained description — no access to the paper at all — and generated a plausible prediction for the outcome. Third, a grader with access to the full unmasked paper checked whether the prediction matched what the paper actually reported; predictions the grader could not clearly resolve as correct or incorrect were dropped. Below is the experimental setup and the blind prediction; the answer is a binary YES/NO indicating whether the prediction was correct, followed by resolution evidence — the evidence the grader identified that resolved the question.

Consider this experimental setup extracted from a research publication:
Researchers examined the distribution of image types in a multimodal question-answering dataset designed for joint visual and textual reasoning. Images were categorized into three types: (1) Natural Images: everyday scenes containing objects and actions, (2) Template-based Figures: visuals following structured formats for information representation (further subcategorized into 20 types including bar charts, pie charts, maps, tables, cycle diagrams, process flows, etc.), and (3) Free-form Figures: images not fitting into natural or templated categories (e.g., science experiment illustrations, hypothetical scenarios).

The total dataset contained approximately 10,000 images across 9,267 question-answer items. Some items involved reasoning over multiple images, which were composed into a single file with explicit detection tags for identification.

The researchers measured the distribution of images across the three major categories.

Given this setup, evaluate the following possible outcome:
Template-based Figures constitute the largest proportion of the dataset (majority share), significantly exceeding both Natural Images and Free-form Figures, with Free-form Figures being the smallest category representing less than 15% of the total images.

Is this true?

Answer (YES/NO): NO